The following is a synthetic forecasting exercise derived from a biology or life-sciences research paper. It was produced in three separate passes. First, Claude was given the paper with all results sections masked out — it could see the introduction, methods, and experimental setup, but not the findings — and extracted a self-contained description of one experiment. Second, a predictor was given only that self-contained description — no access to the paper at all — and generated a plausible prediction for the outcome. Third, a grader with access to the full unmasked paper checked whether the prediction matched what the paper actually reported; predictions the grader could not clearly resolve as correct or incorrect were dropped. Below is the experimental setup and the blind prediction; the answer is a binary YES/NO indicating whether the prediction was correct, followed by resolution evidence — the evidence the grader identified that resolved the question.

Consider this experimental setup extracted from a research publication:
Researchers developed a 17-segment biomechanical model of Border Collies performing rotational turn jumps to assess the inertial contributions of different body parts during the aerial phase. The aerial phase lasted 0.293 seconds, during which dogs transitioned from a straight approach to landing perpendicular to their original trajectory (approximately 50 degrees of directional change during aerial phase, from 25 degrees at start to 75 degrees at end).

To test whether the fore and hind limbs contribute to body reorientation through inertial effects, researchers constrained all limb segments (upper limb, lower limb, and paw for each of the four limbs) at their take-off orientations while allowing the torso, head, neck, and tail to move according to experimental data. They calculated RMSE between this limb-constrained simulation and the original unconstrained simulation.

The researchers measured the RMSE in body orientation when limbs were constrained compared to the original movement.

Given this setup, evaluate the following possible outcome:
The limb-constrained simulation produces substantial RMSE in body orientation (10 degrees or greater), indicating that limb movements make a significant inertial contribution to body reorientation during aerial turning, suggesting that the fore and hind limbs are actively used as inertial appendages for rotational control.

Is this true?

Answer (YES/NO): NO